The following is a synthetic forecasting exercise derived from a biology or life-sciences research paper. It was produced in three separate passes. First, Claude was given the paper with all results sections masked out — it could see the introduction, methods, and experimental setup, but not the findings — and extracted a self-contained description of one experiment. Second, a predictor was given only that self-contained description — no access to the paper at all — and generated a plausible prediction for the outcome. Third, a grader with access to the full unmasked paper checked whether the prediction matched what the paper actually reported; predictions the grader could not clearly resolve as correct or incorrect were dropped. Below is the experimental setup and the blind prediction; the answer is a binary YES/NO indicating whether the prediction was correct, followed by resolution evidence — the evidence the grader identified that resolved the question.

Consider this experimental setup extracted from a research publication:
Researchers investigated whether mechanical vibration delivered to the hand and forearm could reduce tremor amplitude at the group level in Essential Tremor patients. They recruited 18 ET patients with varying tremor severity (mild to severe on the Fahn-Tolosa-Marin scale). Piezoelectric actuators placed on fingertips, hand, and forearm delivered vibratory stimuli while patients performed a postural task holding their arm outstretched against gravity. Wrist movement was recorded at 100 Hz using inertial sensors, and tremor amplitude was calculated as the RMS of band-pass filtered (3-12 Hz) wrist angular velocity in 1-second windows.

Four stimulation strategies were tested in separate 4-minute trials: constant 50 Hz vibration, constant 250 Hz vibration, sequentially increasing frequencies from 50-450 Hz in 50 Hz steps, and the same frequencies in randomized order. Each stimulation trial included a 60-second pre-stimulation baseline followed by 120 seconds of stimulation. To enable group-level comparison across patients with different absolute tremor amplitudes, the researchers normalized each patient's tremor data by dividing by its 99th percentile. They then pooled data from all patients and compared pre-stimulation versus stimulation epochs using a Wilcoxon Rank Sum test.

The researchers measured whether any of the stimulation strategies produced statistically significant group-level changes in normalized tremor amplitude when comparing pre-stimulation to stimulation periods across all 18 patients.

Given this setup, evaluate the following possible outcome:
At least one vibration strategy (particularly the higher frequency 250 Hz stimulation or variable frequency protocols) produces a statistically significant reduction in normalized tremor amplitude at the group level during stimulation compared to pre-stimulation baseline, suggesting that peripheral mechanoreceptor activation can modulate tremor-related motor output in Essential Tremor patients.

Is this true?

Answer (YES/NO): NO